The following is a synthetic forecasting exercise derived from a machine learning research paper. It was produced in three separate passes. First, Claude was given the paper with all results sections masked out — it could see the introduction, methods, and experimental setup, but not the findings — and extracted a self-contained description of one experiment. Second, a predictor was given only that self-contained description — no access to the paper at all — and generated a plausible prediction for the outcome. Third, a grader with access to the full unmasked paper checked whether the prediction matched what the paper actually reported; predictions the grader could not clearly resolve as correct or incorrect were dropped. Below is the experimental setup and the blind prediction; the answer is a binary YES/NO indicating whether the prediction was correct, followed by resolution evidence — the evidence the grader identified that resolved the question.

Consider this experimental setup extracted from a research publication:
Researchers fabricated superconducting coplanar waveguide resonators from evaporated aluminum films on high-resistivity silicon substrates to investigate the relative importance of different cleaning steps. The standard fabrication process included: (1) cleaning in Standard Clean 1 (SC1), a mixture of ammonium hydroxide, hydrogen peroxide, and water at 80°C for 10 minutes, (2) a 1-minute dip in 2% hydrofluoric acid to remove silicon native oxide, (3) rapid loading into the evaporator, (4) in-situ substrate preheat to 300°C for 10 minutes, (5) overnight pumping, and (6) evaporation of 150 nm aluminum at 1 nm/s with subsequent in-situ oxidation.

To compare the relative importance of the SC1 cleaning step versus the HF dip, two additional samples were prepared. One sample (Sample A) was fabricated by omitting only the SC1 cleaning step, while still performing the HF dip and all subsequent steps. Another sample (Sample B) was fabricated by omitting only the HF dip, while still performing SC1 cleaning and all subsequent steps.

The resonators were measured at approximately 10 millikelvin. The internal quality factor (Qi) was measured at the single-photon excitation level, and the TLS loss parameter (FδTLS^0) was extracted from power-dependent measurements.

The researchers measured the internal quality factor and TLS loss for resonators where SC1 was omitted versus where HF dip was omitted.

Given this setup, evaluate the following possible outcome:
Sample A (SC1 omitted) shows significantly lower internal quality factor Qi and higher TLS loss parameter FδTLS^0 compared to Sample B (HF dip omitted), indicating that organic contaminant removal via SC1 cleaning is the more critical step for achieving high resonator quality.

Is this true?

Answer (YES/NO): NO